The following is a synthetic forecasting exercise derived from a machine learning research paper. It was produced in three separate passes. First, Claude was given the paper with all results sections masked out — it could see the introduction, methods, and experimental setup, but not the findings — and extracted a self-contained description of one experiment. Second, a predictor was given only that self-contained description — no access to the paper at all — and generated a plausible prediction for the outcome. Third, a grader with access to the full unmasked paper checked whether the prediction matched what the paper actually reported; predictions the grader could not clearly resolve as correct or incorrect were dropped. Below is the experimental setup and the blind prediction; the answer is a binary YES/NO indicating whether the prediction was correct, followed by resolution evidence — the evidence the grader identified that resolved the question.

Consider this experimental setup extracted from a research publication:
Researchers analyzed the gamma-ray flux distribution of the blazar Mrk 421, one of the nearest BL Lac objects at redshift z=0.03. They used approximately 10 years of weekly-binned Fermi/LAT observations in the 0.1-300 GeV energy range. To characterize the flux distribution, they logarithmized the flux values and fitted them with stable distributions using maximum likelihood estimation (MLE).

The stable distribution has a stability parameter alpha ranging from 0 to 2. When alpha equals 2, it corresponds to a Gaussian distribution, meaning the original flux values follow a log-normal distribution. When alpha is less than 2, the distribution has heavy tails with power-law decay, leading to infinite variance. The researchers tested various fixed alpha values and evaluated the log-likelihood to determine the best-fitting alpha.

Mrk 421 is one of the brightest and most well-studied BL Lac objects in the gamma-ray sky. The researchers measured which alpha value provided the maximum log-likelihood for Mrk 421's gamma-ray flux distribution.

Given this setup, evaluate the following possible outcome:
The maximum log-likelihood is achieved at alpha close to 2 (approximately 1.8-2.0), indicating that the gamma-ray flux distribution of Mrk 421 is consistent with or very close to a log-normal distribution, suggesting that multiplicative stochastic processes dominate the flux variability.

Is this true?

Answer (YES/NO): YES